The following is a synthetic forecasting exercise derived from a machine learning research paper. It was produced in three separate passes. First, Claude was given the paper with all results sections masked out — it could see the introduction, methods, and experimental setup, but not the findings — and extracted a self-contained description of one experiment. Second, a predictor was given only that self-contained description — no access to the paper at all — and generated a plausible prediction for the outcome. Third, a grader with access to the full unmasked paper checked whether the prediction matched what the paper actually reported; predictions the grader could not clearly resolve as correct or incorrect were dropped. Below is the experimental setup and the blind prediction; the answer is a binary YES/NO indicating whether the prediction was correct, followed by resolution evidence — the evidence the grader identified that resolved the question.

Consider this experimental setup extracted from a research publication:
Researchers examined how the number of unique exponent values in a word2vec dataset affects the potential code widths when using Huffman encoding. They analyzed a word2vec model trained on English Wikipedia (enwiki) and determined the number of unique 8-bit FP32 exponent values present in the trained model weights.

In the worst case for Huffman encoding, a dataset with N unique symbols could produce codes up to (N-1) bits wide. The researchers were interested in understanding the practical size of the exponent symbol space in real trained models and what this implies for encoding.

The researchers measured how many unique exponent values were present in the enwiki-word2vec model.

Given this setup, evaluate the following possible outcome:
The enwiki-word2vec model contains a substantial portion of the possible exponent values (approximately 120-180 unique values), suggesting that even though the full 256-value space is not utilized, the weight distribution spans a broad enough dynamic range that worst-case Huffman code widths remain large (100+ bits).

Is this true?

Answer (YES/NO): NO